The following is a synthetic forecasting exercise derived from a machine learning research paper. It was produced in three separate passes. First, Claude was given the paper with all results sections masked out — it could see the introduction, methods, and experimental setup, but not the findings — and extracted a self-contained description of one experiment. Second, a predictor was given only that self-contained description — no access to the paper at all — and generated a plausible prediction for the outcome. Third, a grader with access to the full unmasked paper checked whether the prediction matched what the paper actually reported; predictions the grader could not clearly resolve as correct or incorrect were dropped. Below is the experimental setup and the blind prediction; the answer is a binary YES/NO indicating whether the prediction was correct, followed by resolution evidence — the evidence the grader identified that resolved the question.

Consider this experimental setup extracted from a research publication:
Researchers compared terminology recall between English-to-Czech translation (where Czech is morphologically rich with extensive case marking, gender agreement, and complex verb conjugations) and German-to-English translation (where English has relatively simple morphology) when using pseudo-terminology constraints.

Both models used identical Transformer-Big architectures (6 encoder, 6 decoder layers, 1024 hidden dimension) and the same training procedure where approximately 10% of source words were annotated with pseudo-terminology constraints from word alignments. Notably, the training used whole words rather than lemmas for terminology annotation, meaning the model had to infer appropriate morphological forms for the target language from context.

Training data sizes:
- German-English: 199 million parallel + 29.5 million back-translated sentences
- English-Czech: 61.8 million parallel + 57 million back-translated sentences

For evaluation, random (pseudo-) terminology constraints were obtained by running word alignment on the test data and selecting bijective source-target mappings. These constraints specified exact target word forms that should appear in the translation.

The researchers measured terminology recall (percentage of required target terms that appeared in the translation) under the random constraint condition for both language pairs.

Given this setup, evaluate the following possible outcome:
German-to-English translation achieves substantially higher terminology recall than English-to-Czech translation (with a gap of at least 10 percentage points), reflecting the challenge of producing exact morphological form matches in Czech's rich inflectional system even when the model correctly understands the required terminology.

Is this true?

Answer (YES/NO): YES